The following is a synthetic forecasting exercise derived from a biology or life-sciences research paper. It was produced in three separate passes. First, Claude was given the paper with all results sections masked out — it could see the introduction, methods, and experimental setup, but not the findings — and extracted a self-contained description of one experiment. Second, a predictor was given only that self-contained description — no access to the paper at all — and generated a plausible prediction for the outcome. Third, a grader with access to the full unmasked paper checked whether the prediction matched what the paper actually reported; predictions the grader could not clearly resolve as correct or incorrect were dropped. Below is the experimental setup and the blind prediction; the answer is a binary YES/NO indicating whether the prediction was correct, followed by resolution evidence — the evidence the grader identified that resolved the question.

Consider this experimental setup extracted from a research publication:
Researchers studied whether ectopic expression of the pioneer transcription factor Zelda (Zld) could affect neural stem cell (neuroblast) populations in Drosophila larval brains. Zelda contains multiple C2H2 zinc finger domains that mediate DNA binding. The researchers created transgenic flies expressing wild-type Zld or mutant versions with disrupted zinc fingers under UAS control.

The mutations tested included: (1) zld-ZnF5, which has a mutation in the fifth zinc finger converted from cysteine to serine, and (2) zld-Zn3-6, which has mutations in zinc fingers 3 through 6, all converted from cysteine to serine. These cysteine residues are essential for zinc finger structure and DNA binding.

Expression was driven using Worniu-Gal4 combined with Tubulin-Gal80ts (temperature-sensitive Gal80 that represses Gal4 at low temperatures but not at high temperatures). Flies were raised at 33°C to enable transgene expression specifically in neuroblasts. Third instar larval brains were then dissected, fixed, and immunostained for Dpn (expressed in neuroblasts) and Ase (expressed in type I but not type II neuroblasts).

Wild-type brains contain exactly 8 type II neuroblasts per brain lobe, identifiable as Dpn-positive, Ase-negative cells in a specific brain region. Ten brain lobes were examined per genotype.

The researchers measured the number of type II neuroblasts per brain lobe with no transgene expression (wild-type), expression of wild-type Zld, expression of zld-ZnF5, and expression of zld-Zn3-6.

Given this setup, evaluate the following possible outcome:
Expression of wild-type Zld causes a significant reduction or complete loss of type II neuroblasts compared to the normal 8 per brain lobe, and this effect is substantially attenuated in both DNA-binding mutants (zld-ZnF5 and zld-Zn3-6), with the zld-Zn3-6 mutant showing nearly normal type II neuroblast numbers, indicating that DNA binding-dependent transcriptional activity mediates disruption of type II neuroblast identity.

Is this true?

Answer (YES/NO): NO